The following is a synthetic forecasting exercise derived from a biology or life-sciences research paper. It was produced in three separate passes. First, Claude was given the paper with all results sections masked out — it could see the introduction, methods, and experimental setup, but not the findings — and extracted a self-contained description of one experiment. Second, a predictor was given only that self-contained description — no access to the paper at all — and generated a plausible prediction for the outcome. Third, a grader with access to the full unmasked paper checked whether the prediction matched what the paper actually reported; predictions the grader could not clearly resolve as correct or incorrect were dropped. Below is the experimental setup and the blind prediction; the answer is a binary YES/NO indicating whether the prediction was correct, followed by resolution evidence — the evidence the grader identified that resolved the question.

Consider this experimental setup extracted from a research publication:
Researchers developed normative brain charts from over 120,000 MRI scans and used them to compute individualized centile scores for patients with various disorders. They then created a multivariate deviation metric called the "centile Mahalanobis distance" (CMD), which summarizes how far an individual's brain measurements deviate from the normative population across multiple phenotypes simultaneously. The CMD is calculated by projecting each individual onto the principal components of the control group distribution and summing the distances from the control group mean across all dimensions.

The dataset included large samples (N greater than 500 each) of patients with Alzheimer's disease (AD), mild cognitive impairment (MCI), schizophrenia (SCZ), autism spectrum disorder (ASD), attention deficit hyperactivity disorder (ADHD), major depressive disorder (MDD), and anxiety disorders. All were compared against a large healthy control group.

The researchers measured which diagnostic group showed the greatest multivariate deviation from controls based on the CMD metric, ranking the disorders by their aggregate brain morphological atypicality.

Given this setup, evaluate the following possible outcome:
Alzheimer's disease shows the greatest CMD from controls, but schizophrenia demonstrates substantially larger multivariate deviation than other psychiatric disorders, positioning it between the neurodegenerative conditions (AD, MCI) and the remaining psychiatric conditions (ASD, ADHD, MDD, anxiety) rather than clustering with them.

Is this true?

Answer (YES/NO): YES